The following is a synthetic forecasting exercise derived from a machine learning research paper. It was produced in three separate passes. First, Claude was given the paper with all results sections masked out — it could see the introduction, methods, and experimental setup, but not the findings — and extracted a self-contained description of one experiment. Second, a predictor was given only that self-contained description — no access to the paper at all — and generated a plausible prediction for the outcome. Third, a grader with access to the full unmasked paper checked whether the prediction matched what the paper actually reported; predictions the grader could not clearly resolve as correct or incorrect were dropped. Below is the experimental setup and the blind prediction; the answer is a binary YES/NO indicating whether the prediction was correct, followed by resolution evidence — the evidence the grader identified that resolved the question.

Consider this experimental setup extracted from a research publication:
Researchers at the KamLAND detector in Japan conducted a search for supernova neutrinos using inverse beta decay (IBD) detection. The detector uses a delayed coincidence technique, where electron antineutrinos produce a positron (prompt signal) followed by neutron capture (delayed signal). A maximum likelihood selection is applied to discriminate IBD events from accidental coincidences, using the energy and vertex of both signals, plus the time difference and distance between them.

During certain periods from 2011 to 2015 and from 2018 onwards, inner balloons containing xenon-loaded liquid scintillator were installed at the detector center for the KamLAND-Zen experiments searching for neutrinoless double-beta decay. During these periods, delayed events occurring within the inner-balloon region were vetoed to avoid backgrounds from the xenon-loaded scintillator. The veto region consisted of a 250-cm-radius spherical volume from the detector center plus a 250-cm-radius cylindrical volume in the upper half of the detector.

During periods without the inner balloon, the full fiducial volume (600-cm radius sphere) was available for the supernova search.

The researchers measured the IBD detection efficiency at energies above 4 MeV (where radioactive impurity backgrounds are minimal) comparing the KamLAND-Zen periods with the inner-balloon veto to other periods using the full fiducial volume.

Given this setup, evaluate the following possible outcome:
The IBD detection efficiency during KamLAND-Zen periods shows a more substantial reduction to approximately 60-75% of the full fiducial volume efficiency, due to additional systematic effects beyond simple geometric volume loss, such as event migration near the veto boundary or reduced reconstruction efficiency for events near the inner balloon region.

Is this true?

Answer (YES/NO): NO